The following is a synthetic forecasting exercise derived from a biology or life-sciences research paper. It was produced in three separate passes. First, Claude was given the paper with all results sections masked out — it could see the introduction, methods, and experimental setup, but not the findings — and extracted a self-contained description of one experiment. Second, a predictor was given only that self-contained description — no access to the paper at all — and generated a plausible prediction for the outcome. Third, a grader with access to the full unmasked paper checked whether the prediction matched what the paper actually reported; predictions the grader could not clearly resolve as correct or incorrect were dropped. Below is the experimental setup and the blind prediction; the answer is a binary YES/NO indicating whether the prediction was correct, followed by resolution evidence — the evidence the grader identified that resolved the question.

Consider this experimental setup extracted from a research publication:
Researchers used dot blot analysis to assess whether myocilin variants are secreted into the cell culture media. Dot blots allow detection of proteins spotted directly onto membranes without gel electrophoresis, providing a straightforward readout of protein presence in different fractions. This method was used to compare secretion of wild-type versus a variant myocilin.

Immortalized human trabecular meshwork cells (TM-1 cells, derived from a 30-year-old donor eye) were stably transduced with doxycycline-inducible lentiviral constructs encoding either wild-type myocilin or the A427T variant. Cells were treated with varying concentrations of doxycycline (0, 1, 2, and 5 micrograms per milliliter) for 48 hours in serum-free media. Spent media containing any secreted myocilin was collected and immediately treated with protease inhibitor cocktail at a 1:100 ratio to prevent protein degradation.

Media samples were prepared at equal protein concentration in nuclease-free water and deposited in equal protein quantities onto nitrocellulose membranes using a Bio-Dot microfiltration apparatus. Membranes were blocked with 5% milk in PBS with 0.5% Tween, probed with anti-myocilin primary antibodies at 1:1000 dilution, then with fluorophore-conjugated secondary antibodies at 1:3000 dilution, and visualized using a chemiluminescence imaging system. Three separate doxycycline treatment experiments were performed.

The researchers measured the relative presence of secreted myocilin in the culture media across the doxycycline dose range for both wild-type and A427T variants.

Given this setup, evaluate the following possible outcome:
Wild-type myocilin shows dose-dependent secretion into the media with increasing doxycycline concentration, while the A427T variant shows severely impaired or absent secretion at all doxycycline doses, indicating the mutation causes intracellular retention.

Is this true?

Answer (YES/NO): NO